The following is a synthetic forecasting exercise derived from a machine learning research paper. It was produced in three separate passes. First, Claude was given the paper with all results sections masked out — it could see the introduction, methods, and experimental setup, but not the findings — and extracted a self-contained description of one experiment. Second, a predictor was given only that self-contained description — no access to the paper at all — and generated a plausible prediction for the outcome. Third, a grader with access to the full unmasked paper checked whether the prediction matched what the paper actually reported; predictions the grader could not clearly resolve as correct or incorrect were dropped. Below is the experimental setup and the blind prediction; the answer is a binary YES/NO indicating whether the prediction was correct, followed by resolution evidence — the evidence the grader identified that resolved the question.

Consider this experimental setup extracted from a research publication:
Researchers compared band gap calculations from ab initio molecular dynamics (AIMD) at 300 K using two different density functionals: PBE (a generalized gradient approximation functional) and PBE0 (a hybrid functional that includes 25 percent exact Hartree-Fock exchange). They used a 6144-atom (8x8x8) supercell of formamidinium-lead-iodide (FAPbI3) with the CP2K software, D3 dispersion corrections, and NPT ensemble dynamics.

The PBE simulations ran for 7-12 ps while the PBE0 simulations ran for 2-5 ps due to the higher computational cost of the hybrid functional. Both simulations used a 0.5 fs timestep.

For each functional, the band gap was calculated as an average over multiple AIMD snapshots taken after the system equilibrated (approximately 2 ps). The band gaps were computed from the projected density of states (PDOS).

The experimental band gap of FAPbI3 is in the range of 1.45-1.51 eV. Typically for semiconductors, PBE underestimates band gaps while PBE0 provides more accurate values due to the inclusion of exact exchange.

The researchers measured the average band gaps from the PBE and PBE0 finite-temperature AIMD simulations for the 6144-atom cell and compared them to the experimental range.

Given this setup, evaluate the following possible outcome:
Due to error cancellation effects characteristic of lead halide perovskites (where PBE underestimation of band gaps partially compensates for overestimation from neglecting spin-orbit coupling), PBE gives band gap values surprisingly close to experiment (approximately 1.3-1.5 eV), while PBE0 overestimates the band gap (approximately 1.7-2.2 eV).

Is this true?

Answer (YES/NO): YES